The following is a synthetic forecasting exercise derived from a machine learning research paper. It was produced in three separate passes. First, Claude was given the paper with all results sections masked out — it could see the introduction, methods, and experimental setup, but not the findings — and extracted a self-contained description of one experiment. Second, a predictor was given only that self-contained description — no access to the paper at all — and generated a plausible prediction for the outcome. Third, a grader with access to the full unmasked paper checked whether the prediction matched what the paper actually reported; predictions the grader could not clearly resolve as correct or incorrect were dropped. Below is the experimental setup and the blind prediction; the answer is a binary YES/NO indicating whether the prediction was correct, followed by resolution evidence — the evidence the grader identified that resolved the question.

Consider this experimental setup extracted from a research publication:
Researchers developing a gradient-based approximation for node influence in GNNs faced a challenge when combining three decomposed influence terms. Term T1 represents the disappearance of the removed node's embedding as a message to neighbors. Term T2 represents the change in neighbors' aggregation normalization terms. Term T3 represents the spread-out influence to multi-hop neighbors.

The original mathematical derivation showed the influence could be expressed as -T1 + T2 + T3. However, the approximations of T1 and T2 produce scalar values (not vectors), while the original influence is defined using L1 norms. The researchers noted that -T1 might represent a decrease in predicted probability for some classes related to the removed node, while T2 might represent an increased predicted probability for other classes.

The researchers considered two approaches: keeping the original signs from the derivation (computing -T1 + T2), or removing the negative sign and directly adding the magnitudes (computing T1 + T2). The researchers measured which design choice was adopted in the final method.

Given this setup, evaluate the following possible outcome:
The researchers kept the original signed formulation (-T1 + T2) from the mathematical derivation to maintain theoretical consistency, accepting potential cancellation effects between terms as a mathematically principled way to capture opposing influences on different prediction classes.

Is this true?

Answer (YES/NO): NO